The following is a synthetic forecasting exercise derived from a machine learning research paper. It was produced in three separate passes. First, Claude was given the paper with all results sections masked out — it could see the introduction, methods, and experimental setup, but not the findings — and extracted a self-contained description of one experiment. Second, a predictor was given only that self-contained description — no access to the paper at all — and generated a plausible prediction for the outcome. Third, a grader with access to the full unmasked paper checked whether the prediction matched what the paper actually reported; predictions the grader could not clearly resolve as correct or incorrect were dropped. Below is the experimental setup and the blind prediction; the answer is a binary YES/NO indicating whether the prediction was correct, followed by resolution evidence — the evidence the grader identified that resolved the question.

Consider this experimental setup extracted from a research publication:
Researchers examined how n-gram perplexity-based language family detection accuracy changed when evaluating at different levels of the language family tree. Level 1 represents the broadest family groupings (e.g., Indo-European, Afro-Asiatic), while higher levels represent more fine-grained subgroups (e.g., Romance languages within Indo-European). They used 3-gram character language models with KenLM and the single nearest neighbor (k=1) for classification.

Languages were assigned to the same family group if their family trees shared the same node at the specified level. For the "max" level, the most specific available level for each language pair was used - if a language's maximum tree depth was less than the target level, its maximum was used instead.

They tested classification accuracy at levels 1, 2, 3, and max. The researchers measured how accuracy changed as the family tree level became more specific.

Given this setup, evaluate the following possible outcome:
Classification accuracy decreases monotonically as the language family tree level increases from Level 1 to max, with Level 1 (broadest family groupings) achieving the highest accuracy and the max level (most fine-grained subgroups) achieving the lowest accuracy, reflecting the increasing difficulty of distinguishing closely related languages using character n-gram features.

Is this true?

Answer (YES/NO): YES